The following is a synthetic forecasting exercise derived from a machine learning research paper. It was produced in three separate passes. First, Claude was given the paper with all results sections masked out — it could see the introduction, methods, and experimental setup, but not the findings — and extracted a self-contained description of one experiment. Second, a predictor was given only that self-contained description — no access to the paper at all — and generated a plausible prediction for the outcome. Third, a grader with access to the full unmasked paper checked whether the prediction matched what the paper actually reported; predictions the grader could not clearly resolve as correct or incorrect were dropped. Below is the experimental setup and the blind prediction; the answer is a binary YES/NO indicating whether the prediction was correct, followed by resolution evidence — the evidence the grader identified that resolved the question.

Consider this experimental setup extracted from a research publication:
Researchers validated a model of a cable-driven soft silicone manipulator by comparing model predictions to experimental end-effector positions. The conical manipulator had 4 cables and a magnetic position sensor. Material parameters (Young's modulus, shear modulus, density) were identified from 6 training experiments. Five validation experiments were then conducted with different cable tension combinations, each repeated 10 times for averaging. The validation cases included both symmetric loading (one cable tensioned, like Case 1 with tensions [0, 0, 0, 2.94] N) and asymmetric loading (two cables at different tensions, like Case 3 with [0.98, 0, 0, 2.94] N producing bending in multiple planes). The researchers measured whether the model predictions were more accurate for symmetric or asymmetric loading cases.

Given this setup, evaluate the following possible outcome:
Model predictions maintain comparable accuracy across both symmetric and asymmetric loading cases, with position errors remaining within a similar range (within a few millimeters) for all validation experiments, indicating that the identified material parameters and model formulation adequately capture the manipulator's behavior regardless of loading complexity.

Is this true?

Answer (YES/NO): NO